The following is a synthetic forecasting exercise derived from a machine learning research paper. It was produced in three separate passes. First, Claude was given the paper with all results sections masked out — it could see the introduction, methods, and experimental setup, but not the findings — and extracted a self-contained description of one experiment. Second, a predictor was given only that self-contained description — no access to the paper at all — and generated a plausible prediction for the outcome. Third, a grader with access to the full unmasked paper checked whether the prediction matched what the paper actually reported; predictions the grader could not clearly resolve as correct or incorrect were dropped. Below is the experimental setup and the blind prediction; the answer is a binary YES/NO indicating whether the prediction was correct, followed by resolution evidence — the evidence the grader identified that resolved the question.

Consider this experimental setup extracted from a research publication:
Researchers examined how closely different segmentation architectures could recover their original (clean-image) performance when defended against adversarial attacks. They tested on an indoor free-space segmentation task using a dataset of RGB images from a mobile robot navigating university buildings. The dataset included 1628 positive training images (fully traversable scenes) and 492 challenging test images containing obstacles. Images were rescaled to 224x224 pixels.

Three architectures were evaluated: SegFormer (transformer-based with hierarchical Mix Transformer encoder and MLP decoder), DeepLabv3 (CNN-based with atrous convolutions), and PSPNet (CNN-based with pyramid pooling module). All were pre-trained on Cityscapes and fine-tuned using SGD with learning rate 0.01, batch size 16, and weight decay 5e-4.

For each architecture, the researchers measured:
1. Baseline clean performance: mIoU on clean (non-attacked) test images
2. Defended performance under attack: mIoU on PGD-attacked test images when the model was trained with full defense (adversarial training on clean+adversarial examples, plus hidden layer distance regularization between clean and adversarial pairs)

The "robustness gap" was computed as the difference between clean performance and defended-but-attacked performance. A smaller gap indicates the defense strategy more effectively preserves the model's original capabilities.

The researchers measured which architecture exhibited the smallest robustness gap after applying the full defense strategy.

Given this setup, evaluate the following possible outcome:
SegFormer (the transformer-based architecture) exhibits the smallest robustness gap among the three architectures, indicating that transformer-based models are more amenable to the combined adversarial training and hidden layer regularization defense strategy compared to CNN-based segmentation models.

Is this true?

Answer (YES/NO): YES